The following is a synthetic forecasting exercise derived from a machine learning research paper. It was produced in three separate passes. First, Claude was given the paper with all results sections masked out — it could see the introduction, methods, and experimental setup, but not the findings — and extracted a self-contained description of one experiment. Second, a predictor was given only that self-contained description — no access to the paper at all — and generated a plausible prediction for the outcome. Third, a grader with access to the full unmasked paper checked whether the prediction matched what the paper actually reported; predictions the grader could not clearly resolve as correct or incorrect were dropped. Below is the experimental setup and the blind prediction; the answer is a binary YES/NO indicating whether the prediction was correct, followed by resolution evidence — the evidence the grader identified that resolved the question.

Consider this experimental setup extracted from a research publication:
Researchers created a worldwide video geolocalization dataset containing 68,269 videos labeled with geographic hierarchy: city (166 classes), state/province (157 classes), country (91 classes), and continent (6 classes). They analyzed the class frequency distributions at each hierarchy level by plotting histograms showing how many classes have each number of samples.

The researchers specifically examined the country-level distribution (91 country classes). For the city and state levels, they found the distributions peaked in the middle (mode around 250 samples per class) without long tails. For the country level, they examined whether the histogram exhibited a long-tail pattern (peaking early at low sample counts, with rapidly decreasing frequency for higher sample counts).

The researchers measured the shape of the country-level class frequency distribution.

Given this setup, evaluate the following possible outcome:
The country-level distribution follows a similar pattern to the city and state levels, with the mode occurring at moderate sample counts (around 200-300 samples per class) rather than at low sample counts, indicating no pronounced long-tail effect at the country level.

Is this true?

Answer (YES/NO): NO